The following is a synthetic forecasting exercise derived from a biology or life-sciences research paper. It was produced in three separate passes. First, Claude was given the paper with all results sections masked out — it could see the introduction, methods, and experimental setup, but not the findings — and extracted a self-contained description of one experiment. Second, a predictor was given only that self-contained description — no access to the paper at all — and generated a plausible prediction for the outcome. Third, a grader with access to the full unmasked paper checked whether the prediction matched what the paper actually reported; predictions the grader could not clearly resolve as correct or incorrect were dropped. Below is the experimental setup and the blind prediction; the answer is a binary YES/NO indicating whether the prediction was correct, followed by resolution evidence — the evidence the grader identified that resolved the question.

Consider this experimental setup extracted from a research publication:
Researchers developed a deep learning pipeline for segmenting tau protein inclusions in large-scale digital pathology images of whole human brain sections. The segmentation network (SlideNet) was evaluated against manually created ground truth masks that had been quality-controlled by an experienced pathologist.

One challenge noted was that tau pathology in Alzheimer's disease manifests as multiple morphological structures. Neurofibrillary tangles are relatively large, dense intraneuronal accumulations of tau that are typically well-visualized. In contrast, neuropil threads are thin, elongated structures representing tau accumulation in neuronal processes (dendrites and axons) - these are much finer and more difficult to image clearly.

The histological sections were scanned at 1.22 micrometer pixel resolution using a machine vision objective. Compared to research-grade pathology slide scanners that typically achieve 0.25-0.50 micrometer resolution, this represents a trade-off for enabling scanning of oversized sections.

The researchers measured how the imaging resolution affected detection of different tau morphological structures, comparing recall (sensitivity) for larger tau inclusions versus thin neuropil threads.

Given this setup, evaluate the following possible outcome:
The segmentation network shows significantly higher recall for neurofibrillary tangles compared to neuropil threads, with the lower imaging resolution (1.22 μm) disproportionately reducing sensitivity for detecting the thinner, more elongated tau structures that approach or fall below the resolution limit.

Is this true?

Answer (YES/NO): YES